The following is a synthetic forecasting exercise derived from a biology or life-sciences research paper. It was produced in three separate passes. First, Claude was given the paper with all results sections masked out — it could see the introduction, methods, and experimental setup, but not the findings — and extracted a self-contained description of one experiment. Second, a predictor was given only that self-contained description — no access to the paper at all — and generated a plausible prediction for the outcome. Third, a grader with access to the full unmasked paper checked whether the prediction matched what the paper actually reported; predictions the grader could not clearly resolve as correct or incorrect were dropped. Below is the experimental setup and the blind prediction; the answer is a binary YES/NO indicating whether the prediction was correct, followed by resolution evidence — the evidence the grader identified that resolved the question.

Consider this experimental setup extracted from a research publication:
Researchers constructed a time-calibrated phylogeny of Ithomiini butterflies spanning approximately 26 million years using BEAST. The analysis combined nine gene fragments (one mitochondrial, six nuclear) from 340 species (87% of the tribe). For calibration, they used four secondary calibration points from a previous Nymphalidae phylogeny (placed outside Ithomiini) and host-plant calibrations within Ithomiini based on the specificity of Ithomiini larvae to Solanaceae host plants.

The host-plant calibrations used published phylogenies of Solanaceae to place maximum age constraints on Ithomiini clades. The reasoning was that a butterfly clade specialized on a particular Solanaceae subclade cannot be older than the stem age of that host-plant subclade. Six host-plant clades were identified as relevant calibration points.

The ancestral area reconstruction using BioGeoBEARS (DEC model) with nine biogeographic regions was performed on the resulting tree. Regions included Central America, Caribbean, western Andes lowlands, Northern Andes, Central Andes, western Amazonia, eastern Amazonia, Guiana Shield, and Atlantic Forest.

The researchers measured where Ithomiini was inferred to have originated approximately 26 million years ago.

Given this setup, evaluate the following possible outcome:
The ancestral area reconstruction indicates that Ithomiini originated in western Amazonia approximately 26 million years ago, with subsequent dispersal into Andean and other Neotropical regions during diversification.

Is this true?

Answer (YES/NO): NO